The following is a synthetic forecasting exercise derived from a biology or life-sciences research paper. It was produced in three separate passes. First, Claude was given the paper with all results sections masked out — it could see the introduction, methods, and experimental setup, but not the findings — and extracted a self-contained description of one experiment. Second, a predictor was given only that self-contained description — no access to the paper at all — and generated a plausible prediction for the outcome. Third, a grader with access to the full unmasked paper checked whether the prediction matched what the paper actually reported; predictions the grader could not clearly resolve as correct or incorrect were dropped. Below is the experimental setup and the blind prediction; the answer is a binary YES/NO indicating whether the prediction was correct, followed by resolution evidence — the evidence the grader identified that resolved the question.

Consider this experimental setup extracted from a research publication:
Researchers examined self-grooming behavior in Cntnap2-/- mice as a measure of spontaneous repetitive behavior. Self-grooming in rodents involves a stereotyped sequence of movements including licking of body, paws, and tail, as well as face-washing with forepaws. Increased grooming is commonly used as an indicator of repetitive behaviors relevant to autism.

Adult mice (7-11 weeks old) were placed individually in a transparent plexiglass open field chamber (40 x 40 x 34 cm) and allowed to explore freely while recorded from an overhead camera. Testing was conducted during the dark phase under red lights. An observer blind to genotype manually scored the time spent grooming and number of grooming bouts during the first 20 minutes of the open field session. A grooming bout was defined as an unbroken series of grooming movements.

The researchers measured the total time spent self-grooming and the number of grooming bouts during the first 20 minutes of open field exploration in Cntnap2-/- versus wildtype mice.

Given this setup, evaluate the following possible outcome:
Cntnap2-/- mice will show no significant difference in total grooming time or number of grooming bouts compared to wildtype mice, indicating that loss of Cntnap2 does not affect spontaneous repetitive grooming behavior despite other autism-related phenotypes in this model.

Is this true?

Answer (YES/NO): NO